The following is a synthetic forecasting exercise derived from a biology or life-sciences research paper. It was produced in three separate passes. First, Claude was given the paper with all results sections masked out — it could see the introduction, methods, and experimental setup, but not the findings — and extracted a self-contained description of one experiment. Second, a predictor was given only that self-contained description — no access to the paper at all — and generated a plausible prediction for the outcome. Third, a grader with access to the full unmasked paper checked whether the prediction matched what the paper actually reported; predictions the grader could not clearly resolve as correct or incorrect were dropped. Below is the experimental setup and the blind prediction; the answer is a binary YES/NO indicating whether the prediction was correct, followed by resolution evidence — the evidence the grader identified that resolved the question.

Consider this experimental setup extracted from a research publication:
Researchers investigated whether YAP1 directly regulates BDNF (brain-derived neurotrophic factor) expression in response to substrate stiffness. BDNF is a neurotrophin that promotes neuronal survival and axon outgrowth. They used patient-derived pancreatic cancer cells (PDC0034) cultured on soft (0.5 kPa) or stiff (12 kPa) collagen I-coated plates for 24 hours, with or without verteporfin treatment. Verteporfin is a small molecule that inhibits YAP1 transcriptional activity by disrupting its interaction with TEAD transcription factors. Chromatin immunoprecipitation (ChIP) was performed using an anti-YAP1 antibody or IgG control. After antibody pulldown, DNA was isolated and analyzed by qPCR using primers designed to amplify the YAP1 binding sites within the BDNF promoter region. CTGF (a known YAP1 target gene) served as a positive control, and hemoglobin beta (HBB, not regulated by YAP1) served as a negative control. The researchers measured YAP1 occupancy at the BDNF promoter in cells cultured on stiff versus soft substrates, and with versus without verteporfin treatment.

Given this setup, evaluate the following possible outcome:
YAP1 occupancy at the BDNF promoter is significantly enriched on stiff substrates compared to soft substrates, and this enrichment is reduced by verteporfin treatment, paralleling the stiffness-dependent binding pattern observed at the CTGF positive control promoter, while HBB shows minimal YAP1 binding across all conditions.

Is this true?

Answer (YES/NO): YES